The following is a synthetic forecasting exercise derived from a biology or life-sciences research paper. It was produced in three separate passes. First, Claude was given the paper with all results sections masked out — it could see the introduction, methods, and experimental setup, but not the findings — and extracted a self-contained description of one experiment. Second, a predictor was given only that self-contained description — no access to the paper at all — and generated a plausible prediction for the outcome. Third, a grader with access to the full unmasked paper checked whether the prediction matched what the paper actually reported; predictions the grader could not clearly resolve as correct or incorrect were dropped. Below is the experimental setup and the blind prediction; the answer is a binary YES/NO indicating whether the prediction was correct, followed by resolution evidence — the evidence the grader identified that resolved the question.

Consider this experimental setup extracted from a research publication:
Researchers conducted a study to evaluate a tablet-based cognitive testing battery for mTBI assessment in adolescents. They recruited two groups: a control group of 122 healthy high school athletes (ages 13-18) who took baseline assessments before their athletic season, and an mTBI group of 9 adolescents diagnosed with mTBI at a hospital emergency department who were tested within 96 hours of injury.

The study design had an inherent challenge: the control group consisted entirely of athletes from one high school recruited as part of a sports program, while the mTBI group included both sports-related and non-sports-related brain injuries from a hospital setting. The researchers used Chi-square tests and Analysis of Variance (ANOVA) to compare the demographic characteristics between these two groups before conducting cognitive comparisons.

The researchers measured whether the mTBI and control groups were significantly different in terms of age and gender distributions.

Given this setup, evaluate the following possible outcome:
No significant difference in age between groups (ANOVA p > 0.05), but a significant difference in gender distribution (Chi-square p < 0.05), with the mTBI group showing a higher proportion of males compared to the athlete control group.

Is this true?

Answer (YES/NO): NO